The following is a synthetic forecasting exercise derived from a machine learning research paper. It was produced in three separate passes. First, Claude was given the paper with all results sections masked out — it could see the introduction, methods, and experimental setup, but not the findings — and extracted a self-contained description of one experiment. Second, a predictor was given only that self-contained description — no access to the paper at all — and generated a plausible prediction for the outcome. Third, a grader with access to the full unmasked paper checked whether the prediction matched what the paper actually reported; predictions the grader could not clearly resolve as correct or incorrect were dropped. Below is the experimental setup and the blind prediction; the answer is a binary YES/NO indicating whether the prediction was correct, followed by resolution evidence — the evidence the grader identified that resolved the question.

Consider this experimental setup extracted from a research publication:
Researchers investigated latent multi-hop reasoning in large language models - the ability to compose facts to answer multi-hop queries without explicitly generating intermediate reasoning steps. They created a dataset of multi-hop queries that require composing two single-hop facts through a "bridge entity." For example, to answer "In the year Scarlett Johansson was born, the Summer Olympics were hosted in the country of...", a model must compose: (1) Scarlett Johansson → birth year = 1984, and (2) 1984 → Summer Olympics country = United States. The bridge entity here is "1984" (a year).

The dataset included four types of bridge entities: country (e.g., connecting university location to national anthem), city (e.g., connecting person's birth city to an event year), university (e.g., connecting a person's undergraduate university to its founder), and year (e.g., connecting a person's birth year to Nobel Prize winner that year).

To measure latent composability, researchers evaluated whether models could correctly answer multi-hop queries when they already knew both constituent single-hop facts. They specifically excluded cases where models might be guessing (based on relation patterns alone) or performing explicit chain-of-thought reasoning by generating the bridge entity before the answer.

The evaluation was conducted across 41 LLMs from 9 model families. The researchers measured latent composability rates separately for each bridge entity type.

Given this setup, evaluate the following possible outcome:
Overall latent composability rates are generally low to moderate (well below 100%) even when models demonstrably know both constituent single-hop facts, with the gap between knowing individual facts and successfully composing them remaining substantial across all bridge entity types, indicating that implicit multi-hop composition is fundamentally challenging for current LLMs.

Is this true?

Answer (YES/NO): NO